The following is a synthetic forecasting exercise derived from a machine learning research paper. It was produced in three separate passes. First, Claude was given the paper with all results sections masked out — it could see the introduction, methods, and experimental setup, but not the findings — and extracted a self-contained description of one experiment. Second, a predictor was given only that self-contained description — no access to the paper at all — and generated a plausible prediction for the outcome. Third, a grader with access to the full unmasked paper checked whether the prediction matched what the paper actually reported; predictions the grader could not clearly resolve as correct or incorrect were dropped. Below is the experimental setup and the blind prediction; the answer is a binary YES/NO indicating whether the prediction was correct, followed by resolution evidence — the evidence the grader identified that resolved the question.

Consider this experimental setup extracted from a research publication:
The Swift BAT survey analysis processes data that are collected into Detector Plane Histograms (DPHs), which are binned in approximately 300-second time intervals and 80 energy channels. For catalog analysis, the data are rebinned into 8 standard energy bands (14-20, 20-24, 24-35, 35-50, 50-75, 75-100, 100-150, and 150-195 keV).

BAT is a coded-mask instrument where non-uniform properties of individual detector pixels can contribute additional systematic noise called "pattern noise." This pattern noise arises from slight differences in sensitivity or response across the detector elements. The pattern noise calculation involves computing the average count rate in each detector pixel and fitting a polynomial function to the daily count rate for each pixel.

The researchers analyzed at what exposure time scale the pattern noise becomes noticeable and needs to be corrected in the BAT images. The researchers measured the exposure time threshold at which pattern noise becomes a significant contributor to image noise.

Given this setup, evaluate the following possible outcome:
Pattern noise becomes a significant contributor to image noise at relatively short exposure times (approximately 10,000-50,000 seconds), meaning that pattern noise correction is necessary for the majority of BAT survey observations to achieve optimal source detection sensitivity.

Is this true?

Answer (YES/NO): NO